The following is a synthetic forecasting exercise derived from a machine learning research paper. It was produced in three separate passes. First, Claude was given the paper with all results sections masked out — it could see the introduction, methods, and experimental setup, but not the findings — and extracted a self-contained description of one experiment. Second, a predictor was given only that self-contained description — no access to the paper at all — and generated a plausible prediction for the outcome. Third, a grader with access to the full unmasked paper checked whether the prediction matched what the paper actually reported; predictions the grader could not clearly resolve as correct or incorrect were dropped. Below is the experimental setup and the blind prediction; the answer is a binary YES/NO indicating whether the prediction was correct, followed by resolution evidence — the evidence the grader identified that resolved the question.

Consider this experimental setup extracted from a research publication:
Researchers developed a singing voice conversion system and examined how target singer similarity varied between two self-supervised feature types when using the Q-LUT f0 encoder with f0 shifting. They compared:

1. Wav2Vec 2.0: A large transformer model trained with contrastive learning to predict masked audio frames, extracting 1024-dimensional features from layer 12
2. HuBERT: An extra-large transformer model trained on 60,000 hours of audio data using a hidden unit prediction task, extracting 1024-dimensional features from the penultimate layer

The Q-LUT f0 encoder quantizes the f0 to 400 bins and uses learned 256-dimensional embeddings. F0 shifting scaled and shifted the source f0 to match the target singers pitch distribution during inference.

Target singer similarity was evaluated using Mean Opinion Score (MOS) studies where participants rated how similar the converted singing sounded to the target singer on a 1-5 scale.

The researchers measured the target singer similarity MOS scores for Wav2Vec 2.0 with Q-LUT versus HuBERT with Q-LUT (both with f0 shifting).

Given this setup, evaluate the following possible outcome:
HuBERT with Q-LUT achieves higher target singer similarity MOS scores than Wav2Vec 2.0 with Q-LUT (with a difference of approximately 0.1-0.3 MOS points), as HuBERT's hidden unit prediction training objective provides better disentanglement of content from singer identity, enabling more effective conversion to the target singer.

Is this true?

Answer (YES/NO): NO